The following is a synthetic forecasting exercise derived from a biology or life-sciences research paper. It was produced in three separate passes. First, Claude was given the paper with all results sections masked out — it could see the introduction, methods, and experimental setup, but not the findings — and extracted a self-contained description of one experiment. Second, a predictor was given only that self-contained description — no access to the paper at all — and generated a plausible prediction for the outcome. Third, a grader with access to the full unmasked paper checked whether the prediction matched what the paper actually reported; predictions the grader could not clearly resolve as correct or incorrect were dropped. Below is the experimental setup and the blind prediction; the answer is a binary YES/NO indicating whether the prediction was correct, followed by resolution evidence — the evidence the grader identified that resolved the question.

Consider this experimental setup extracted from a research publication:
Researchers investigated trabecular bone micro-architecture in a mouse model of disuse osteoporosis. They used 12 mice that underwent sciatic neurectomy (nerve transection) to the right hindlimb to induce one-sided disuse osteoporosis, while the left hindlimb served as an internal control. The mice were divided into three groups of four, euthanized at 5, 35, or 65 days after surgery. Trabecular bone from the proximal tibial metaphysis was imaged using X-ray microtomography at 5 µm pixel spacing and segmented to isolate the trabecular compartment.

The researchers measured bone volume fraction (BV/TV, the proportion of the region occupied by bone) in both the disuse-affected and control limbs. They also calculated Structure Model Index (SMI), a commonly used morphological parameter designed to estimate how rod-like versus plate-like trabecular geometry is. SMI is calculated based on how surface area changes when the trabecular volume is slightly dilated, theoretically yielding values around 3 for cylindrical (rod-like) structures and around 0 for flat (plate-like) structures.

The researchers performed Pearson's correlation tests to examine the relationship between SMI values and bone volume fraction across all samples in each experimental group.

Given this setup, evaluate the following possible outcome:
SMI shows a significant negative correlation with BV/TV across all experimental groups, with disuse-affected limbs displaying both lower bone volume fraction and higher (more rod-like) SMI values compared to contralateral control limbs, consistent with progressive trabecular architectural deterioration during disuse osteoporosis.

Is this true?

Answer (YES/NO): YES